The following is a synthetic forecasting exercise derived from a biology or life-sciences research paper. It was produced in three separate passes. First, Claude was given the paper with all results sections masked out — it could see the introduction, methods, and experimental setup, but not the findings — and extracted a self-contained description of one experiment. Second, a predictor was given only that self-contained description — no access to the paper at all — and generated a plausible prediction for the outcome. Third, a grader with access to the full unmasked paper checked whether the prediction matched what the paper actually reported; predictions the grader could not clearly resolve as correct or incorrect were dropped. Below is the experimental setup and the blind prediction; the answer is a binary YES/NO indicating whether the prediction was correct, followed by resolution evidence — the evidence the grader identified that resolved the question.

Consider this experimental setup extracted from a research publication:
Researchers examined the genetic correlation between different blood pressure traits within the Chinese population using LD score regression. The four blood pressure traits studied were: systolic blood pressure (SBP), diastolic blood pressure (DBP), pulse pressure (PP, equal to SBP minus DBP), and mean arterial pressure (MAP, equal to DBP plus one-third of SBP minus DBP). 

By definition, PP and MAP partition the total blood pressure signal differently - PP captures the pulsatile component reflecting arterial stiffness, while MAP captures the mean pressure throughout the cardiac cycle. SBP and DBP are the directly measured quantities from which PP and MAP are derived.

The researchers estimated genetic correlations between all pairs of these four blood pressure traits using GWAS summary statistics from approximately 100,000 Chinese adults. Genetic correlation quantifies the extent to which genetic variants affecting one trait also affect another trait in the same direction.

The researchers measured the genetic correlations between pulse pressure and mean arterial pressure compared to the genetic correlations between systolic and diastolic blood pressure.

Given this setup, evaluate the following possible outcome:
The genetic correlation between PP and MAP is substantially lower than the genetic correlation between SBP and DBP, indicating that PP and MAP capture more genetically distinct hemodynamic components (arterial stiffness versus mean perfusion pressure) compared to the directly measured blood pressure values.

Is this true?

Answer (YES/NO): YES